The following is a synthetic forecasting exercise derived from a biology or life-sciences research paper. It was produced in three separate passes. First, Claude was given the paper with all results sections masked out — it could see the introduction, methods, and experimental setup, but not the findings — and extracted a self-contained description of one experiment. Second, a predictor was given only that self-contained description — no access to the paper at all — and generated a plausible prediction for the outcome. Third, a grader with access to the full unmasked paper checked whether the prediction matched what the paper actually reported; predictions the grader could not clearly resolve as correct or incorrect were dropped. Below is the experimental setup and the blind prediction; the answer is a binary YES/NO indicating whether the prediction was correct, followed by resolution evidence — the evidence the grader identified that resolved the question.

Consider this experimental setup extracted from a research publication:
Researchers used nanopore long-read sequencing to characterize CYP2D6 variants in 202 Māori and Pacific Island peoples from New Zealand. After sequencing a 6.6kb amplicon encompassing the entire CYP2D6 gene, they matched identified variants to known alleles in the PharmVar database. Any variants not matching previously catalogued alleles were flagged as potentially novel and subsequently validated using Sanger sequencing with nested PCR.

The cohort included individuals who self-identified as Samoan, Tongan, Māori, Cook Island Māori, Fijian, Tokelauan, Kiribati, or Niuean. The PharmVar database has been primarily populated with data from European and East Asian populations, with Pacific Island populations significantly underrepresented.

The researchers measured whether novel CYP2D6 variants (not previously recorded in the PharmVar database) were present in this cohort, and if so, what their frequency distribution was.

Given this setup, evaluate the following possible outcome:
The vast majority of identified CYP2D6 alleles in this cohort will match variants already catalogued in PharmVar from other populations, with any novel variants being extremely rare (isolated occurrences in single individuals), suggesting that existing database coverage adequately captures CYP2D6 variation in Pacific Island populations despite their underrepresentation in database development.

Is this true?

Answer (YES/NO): NO